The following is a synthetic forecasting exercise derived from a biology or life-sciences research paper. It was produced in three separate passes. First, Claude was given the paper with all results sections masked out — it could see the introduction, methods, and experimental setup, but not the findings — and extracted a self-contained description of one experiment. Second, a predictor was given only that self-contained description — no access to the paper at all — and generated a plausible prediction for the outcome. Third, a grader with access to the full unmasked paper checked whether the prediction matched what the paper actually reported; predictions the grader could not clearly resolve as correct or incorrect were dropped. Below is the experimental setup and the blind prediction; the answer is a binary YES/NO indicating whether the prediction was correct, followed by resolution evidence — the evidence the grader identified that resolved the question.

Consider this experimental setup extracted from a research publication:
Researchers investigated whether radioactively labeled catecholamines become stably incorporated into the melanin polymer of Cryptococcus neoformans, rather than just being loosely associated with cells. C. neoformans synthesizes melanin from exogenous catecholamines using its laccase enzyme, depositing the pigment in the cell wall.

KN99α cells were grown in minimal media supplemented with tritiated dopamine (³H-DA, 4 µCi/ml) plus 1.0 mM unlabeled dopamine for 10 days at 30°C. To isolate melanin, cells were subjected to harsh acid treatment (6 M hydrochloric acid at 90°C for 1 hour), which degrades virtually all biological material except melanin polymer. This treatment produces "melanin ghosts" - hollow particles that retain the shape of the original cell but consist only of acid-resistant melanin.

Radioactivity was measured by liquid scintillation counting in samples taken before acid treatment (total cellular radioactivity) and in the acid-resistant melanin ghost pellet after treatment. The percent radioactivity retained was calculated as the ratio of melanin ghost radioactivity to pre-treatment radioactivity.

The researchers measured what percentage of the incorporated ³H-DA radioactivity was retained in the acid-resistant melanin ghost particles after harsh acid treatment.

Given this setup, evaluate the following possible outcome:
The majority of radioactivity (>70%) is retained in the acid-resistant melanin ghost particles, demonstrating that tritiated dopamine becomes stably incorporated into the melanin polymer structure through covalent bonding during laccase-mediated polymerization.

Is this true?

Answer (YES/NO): NO